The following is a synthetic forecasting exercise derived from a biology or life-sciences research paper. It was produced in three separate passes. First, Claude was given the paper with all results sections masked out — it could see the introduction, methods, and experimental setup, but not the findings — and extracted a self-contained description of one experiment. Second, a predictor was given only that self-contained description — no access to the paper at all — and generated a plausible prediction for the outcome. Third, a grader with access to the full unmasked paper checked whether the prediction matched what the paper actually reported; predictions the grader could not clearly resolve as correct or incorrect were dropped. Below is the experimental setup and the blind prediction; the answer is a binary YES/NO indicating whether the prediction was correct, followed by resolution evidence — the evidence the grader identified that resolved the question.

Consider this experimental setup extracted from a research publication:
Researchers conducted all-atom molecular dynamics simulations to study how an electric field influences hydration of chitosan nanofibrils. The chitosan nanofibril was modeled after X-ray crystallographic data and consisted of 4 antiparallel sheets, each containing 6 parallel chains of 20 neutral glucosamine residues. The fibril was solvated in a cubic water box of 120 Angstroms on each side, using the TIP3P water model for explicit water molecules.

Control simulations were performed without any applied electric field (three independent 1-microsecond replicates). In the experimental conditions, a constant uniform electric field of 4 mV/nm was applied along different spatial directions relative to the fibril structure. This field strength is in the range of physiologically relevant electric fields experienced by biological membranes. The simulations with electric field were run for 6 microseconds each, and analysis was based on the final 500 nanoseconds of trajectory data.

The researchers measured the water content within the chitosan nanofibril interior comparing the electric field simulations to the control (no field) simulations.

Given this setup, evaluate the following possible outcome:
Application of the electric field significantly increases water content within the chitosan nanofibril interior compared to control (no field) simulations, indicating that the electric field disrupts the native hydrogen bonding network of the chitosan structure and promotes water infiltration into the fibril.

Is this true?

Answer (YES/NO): NO